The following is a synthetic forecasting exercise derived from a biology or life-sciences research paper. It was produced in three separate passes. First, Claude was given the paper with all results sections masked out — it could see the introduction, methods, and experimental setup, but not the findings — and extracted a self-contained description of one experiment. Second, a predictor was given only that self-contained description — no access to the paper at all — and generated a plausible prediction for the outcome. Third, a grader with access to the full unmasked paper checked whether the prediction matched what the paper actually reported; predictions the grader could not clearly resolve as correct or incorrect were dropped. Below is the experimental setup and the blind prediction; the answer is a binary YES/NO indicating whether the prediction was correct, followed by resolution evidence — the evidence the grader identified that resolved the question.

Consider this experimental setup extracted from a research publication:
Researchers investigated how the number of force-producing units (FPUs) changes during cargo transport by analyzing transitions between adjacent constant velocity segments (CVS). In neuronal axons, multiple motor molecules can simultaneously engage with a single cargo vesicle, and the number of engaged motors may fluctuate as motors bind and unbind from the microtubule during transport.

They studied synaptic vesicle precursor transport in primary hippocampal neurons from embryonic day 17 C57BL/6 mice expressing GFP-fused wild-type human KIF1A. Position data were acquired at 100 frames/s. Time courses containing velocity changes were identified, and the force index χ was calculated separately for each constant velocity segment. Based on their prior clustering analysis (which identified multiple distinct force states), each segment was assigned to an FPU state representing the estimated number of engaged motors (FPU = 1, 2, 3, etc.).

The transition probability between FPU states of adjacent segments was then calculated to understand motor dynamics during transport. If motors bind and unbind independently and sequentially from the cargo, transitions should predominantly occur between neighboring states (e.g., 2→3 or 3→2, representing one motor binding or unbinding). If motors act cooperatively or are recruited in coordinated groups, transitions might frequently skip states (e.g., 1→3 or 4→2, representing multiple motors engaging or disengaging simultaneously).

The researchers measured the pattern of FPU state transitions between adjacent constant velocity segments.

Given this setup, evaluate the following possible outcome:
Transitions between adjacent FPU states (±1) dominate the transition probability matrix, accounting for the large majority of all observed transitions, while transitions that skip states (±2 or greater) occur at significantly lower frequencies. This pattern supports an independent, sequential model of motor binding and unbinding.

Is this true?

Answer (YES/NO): YES